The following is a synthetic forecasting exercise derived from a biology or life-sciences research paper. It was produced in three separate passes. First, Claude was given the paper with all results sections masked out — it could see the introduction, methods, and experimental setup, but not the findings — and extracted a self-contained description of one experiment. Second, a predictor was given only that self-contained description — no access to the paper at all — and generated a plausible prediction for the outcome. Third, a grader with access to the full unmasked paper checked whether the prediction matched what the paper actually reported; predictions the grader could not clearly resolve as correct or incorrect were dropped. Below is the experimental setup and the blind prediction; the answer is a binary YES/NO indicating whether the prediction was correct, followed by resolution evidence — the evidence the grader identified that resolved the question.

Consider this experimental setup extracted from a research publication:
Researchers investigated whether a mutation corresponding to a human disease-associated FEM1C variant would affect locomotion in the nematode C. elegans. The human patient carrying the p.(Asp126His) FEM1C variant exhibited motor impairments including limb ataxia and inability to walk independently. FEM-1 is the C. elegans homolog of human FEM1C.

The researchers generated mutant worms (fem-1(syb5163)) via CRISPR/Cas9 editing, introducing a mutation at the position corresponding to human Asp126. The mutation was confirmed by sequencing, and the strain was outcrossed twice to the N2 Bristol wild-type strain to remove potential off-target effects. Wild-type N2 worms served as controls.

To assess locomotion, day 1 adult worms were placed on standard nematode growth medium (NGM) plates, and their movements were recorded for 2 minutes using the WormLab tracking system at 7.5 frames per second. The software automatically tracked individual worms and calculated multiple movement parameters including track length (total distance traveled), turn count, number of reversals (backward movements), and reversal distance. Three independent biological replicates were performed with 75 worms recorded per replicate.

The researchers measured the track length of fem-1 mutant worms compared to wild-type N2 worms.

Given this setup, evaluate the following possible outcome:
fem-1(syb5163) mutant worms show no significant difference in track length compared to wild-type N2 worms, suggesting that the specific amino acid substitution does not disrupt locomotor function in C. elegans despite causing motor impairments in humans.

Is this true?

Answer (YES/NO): NO